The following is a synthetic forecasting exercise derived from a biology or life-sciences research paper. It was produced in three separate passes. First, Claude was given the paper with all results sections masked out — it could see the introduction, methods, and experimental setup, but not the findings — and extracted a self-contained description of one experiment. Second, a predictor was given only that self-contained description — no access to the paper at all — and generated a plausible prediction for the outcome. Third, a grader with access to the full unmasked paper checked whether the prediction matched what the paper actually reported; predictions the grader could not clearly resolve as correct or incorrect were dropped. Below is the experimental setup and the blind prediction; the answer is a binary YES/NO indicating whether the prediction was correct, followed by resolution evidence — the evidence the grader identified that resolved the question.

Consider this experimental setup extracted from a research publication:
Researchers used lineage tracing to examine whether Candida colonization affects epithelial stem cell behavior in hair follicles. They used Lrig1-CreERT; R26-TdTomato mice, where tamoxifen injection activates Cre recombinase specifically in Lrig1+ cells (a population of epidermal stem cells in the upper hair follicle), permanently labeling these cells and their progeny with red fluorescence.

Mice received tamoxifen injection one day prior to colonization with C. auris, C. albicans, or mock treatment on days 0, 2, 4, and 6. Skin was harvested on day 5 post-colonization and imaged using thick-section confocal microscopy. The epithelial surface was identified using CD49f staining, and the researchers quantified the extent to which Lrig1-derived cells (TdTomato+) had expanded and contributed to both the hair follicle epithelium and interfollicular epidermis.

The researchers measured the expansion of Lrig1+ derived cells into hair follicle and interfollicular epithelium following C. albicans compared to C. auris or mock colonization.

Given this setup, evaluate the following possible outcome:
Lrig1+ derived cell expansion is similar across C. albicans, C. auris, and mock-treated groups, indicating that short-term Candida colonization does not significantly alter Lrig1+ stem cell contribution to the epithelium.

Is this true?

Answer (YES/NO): NO